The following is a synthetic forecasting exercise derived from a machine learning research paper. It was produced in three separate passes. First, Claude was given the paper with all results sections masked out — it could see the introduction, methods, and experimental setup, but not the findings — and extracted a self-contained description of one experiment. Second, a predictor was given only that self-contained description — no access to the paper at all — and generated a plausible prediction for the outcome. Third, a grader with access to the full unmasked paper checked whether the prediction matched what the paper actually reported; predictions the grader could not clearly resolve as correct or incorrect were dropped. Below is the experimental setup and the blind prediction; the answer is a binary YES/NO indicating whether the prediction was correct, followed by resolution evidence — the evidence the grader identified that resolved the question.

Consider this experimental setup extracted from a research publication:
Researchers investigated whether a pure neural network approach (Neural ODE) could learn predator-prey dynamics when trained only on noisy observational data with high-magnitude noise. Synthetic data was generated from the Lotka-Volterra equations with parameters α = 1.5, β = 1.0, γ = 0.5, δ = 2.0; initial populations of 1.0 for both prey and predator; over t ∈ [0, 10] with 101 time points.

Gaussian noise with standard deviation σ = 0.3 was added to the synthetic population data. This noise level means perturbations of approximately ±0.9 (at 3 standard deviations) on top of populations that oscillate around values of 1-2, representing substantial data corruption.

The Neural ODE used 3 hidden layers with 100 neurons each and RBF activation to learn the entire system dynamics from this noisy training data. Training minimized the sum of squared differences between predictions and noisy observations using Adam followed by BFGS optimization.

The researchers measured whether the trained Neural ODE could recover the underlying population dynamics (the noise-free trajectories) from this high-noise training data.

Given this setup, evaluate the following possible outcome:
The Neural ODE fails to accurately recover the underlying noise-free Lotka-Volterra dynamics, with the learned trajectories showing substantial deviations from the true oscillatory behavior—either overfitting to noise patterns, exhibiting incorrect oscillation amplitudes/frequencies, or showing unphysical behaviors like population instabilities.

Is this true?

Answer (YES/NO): YES